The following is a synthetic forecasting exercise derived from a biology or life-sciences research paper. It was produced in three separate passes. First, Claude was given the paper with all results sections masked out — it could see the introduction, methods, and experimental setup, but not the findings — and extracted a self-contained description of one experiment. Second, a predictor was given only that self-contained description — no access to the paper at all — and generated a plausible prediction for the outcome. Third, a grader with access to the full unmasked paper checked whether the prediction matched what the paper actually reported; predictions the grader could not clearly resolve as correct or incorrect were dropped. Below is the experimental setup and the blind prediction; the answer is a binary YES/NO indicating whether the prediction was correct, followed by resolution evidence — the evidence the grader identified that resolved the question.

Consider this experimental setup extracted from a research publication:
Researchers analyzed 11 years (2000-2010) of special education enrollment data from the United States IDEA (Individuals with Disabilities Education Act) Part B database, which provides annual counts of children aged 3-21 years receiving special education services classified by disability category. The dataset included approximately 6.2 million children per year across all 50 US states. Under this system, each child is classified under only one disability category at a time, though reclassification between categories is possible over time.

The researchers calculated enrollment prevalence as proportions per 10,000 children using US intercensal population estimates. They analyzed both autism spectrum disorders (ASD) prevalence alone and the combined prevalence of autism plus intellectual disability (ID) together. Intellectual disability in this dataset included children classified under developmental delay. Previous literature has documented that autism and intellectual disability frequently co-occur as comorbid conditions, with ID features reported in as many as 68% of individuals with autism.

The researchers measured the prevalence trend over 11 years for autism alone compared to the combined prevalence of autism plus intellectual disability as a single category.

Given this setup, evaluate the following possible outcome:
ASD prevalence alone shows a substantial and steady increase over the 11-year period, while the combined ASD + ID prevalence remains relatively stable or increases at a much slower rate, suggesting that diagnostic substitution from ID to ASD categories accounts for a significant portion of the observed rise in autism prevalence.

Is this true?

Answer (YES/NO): YES